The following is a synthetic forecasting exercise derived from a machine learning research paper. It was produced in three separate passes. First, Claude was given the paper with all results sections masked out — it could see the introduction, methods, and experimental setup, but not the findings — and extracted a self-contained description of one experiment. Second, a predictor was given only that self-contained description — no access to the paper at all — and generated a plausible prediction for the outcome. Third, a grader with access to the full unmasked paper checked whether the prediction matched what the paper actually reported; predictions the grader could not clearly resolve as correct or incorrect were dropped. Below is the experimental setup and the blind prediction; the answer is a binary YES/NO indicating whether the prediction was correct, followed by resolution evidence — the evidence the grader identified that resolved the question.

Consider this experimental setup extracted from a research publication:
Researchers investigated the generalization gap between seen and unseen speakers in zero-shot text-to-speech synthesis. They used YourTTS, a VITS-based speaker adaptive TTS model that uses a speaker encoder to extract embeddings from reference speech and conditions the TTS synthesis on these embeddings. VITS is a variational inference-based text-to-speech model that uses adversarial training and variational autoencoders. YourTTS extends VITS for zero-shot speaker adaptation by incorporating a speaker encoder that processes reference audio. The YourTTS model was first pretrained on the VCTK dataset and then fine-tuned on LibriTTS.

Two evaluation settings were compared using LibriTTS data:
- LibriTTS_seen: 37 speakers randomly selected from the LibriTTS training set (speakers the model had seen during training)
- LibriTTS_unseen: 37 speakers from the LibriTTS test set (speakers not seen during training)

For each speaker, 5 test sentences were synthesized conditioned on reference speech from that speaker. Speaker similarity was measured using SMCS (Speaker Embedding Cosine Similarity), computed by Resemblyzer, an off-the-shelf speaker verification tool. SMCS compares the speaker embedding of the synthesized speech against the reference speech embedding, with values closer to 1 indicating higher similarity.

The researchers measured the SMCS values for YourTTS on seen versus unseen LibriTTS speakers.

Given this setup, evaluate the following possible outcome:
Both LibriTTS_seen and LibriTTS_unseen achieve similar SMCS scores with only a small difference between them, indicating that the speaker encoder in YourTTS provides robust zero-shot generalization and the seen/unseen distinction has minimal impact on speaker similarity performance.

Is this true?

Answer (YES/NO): NO